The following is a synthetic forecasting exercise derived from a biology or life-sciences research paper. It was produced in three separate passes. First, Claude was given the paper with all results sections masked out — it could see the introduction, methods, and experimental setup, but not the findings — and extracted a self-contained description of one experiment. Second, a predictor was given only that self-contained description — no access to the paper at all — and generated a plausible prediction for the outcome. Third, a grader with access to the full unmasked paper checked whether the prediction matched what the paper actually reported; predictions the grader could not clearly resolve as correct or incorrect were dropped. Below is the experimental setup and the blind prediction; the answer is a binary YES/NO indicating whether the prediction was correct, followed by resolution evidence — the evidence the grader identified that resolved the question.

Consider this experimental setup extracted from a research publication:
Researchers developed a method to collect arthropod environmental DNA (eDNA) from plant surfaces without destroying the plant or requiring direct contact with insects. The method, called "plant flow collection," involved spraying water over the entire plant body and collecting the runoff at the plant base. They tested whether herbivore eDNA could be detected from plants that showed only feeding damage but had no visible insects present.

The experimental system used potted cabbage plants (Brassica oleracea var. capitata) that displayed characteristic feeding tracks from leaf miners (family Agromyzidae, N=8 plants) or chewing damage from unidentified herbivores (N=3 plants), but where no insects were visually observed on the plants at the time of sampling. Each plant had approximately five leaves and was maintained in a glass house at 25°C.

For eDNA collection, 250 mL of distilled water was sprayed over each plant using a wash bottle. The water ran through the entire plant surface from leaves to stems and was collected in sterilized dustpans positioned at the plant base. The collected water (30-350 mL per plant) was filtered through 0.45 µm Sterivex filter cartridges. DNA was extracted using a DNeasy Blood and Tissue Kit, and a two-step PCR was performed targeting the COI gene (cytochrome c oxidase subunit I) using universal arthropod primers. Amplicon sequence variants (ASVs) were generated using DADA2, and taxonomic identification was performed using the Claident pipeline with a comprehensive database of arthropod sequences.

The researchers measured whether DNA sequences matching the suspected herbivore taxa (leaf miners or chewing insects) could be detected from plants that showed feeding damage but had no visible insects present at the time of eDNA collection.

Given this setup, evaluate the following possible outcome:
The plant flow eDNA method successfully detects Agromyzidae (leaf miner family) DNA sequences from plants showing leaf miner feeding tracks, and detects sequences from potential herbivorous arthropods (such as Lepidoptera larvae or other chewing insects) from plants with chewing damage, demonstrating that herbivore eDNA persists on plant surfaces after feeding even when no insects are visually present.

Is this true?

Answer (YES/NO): NO